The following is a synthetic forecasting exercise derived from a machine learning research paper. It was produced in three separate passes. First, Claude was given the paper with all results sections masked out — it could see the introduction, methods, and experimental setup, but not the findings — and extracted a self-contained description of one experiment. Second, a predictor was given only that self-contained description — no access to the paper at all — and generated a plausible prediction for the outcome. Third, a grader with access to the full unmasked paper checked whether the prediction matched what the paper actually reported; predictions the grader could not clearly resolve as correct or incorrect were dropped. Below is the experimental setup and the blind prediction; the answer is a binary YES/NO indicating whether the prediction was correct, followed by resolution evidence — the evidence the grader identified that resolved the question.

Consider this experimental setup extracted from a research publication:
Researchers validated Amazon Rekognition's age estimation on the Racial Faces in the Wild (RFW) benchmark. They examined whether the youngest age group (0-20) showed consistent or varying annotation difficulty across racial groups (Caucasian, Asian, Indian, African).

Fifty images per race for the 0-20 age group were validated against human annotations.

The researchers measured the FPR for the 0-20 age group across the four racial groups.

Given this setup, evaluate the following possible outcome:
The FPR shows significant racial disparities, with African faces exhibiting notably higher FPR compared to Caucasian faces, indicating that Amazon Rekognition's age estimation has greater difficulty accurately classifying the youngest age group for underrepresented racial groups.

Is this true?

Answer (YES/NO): NO